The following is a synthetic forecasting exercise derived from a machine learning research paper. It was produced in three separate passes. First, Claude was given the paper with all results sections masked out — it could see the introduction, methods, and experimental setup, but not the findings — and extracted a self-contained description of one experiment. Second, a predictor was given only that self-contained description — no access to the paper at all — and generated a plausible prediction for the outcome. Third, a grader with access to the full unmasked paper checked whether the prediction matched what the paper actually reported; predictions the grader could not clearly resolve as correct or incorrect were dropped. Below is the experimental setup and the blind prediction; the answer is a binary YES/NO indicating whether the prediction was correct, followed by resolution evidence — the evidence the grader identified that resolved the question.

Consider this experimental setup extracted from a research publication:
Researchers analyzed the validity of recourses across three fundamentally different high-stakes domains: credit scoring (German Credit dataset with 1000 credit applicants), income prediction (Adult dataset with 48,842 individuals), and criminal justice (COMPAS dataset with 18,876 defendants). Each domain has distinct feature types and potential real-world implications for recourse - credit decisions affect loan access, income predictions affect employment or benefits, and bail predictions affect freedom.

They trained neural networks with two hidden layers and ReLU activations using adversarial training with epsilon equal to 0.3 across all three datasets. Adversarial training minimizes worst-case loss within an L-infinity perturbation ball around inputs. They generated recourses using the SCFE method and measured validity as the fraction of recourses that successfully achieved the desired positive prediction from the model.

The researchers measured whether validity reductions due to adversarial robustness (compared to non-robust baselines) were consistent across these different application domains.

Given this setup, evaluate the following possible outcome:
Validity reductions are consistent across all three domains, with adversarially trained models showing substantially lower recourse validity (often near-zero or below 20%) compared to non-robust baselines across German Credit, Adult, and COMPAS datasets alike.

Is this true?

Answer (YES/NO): YES